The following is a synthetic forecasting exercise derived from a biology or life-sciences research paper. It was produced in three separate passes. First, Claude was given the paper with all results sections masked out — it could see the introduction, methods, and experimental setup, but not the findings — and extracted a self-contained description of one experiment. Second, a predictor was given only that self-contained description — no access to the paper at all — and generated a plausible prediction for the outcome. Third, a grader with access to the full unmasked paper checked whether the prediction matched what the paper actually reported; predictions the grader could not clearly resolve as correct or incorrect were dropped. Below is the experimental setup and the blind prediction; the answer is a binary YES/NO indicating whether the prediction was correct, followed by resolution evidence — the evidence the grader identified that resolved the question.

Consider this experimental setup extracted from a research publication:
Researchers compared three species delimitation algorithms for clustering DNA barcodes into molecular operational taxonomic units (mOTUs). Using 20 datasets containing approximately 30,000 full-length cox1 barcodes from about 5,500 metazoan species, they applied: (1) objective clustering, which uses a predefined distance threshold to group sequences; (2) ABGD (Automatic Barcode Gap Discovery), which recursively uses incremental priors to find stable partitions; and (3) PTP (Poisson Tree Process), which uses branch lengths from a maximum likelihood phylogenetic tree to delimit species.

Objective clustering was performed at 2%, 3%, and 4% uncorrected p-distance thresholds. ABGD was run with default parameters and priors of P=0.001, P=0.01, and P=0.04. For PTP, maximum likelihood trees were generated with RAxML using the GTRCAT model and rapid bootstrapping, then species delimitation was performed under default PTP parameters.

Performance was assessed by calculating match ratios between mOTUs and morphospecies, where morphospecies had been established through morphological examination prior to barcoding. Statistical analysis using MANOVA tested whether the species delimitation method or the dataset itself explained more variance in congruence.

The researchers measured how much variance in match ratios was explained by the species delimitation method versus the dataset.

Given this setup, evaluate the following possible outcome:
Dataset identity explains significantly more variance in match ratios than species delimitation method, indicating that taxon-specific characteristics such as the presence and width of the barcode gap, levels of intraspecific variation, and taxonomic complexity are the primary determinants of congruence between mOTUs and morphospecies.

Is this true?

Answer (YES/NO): YES